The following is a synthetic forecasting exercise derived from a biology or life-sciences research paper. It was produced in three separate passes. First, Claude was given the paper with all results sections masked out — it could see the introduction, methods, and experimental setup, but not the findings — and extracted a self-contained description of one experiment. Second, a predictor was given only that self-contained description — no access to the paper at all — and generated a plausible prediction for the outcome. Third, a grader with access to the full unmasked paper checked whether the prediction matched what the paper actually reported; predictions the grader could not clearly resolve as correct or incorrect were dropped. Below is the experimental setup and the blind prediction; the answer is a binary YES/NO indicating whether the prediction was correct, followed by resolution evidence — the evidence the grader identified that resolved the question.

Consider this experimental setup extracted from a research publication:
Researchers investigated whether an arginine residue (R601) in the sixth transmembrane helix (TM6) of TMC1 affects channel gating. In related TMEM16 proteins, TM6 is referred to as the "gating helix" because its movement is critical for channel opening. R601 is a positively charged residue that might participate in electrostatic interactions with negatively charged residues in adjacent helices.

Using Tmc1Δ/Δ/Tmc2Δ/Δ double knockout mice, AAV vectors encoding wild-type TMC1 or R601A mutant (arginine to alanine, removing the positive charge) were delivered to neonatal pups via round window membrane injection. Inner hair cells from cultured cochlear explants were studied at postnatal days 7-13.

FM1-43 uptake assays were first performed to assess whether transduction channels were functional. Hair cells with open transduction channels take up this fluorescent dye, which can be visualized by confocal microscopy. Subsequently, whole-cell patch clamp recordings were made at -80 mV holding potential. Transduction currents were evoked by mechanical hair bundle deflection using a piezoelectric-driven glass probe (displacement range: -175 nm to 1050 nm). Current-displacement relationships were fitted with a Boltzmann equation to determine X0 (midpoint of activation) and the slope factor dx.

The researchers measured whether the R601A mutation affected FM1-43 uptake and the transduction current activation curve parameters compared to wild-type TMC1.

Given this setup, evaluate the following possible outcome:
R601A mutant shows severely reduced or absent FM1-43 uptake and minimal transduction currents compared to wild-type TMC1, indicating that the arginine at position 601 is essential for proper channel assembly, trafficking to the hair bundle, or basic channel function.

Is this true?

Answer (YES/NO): NO